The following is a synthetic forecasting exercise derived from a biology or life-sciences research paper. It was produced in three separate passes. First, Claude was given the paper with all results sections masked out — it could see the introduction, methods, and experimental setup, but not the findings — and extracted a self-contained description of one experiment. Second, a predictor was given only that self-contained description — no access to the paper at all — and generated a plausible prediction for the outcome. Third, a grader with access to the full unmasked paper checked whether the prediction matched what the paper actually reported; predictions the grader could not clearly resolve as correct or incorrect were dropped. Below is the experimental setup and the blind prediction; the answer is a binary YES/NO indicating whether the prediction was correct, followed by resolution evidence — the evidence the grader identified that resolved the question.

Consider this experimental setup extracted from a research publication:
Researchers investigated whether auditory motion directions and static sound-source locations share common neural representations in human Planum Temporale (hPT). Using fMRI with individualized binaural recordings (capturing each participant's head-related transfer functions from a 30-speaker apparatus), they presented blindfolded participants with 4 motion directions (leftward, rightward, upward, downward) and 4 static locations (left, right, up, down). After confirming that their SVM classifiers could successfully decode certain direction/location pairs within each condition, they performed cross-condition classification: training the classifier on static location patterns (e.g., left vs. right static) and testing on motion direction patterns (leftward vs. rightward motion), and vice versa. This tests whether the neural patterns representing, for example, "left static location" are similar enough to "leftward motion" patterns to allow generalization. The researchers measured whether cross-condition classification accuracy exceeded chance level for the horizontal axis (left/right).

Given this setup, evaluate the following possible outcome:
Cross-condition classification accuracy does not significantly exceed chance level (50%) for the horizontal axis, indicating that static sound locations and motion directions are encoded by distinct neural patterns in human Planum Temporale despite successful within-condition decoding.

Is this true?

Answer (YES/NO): YES